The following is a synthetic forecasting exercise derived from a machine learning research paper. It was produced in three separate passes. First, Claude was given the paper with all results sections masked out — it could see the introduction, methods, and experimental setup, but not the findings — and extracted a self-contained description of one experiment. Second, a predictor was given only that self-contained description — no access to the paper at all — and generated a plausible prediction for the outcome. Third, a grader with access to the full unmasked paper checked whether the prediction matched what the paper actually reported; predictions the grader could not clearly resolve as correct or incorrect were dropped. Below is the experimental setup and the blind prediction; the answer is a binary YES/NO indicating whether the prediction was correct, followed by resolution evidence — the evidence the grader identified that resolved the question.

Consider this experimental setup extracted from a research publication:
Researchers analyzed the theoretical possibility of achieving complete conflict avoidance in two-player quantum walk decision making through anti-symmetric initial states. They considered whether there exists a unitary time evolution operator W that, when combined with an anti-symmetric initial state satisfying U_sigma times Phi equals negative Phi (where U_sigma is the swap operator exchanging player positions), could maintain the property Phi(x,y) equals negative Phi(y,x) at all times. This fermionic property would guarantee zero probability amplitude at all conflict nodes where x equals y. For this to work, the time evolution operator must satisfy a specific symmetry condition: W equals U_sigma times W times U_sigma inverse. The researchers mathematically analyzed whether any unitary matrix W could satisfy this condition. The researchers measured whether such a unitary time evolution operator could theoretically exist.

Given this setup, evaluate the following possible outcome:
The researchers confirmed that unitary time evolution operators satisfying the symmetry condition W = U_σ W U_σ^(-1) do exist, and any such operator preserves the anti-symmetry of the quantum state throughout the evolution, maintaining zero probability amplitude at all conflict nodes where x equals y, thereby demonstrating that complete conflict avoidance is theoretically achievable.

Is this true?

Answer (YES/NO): NO